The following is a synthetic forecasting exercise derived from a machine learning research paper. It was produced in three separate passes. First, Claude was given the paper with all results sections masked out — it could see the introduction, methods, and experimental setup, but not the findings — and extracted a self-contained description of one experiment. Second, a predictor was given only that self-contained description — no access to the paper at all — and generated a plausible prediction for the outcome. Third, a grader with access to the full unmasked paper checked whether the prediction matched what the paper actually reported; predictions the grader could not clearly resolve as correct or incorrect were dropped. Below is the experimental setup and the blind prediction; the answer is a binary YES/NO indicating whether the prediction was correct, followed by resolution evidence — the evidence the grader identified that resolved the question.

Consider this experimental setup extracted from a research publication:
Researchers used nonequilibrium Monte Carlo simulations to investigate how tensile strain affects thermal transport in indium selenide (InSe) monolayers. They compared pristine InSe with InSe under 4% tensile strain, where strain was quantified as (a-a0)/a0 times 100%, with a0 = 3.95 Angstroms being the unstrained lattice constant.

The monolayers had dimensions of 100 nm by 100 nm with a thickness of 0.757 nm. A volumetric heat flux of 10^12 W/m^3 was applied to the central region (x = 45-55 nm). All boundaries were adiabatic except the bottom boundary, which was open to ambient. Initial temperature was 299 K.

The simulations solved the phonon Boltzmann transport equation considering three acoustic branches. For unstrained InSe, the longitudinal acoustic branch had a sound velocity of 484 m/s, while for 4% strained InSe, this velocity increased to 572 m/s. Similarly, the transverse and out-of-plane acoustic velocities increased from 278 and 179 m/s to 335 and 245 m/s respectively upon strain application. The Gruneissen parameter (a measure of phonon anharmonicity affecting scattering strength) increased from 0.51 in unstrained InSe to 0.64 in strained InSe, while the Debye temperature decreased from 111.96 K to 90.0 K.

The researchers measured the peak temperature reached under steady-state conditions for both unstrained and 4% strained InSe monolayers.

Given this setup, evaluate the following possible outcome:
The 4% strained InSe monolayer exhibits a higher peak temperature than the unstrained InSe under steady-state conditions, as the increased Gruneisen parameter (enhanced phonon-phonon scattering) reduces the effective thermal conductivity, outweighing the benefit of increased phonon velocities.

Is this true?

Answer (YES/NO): NO